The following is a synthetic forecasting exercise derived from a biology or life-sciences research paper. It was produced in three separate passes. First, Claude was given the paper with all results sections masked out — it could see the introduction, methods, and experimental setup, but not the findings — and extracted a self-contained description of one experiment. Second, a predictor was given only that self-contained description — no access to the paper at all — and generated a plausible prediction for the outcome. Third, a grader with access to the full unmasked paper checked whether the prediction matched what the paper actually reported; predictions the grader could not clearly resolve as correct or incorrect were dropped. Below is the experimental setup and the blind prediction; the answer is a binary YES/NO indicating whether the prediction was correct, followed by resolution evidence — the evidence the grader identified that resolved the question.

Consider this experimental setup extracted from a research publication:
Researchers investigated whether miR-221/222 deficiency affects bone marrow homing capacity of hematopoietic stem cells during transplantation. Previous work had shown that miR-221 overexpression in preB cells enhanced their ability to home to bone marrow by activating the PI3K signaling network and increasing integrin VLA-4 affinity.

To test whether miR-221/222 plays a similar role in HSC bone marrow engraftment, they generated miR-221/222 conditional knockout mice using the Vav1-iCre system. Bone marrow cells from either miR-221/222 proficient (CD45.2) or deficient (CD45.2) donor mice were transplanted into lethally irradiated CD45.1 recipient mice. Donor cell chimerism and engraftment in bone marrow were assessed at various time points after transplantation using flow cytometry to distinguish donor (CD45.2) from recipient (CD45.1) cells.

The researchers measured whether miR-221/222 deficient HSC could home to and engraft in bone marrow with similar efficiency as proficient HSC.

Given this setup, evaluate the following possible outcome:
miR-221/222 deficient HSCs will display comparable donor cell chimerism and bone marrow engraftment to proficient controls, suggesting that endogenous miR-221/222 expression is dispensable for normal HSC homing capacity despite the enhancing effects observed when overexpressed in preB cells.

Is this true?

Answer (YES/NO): YES